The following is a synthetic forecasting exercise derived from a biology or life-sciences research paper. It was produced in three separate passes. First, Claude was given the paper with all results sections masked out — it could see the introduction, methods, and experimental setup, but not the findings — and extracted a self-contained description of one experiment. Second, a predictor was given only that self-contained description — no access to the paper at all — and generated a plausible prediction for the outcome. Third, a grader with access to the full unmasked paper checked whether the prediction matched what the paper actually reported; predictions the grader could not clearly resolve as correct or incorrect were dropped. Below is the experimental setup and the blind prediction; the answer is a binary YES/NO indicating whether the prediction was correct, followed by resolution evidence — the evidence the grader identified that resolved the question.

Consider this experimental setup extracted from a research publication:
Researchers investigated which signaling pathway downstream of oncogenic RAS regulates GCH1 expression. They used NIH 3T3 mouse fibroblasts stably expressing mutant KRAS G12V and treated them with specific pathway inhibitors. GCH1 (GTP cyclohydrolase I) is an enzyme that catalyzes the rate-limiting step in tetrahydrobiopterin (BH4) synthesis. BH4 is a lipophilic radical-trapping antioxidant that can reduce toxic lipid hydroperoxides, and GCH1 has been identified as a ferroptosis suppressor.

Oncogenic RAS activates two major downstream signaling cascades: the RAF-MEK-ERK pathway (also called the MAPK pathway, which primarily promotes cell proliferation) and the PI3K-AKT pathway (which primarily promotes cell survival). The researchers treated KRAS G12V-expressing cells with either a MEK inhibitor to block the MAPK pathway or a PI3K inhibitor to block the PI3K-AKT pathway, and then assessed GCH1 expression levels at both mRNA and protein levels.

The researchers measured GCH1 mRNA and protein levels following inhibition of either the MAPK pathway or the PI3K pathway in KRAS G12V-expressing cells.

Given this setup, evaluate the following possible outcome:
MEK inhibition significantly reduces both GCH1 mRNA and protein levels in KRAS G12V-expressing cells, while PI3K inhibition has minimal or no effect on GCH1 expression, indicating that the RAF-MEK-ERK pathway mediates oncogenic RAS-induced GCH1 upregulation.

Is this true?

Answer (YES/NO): YES